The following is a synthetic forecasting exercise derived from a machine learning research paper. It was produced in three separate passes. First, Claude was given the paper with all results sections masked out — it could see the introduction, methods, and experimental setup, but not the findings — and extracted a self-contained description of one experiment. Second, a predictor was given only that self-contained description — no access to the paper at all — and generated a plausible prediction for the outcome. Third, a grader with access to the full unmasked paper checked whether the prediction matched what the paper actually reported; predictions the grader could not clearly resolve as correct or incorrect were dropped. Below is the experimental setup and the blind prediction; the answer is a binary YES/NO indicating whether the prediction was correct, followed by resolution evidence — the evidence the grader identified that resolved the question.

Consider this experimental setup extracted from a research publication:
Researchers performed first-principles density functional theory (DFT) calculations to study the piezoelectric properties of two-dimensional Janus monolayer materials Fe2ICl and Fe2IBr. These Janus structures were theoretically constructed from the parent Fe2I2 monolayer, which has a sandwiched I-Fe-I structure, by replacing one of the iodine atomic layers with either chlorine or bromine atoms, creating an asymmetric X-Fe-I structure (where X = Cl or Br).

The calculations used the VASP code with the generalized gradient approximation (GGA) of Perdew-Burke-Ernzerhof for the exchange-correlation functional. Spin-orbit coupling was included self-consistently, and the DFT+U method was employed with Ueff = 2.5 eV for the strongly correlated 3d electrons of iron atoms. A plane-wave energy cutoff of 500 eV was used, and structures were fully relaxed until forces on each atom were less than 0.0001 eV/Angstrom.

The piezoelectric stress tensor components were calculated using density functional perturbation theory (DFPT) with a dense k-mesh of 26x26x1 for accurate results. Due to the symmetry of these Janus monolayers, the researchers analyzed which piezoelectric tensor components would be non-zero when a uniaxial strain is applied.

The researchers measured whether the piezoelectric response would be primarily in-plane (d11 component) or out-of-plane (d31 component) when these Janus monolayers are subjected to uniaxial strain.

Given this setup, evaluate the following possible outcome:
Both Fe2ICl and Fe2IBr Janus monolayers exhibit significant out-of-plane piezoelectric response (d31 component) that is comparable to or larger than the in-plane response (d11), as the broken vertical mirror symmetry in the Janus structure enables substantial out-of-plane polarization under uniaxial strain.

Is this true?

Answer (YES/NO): NO